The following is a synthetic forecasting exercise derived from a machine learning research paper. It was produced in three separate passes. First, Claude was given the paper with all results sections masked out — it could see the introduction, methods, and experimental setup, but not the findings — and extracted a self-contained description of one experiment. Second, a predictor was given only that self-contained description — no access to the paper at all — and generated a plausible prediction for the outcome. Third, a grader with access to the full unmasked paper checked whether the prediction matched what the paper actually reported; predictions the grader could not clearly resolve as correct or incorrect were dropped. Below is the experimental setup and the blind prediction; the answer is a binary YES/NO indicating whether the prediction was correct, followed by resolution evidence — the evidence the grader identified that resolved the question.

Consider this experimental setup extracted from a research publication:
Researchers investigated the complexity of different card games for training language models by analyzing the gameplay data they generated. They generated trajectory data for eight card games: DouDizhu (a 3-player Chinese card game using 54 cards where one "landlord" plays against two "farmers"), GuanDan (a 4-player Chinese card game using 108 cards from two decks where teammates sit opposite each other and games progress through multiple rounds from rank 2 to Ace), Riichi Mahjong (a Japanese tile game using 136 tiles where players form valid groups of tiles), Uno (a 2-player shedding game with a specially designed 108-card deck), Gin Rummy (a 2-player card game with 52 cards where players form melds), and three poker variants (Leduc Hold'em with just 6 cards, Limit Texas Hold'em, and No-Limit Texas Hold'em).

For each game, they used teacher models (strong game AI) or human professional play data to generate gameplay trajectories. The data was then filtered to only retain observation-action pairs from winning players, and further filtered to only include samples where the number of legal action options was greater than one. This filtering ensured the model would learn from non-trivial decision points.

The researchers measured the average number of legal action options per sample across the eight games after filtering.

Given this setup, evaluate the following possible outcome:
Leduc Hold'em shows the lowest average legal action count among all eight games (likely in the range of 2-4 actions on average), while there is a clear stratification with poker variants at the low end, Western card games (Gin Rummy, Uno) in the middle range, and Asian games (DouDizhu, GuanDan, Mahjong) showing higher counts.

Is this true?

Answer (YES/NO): NO